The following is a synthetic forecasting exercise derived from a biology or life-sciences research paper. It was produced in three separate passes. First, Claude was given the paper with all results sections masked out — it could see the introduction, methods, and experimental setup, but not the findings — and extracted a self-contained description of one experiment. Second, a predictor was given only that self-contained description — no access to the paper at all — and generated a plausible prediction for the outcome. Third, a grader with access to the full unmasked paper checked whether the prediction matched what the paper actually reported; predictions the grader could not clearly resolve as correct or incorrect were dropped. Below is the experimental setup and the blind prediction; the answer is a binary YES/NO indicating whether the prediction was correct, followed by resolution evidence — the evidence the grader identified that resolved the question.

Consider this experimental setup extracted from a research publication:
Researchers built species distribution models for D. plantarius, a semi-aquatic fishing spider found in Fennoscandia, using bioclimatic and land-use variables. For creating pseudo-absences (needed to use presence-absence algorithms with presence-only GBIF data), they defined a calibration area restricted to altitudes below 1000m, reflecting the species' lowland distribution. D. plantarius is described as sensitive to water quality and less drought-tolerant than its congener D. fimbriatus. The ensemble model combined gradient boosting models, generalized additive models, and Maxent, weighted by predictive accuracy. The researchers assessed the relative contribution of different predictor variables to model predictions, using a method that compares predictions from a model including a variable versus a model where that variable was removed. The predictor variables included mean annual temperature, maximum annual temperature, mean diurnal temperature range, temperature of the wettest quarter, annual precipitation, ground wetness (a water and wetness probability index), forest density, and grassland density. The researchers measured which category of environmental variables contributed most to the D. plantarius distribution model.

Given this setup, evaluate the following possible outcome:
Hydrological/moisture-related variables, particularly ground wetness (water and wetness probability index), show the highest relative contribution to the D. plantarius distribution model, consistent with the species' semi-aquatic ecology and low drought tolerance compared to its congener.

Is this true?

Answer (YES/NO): NO